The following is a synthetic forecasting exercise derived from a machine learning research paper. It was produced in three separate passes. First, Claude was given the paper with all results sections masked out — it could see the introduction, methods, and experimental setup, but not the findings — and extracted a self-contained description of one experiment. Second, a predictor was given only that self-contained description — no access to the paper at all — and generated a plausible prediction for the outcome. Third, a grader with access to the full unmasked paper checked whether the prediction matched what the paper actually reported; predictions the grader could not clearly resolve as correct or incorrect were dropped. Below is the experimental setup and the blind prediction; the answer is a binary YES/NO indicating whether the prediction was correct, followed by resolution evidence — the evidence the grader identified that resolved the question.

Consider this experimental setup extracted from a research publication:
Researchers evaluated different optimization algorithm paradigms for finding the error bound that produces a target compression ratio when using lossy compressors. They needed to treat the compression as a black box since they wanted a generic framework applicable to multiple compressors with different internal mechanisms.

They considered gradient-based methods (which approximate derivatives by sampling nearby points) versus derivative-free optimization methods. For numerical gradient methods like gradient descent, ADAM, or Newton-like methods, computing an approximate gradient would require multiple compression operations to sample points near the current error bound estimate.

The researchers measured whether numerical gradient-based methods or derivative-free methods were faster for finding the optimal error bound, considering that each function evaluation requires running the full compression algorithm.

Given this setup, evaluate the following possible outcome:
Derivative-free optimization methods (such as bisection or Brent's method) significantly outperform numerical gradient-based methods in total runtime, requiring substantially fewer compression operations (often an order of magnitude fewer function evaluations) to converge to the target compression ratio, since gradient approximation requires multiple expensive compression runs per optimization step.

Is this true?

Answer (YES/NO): NO